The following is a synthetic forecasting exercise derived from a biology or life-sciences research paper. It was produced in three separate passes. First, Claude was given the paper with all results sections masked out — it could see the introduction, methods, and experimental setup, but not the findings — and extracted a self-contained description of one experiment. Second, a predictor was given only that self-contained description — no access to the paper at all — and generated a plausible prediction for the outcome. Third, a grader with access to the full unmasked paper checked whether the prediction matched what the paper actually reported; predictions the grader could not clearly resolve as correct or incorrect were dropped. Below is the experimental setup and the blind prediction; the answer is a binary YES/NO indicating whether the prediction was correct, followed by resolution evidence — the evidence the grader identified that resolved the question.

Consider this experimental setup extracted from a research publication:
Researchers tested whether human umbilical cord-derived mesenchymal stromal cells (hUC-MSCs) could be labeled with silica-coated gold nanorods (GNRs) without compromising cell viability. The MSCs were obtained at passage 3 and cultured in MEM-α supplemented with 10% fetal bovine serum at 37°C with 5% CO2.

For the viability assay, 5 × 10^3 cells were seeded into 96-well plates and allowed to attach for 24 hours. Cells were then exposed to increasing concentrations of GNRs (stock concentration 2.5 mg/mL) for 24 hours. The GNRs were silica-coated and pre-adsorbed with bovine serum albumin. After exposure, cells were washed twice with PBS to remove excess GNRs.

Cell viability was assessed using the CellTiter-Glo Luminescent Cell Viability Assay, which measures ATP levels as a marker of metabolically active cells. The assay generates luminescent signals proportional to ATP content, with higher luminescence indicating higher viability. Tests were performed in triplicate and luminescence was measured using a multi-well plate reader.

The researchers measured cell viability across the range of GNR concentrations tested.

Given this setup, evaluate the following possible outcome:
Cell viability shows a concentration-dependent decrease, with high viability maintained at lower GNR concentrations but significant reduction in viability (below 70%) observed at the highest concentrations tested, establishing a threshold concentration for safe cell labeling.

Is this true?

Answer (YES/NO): NO